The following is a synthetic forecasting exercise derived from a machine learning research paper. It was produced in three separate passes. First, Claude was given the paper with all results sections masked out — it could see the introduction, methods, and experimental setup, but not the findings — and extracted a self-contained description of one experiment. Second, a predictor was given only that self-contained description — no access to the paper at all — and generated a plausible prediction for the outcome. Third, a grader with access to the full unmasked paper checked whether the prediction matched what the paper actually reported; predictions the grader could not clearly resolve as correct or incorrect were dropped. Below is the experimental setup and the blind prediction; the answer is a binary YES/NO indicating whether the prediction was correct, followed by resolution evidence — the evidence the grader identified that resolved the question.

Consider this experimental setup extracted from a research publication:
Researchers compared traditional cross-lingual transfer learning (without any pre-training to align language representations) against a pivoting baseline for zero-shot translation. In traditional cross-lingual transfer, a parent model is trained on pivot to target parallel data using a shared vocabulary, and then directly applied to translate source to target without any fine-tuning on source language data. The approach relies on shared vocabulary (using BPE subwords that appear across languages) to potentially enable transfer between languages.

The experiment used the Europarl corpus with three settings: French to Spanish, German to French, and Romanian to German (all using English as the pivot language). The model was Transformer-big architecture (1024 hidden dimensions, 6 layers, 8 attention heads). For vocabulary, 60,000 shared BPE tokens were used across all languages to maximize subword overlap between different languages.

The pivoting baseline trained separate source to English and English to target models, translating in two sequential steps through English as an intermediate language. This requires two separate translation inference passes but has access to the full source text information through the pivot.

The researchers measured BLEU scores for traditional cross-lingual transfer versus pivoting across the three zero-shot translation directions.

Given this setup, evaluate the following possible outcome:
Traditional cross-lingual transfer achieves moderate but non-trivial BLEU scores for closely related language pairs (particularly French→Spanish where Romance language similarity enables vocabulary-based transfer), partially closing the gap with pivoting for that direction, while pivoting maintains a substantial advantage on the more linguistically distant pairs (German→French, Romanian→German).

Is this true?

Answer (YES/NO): YES